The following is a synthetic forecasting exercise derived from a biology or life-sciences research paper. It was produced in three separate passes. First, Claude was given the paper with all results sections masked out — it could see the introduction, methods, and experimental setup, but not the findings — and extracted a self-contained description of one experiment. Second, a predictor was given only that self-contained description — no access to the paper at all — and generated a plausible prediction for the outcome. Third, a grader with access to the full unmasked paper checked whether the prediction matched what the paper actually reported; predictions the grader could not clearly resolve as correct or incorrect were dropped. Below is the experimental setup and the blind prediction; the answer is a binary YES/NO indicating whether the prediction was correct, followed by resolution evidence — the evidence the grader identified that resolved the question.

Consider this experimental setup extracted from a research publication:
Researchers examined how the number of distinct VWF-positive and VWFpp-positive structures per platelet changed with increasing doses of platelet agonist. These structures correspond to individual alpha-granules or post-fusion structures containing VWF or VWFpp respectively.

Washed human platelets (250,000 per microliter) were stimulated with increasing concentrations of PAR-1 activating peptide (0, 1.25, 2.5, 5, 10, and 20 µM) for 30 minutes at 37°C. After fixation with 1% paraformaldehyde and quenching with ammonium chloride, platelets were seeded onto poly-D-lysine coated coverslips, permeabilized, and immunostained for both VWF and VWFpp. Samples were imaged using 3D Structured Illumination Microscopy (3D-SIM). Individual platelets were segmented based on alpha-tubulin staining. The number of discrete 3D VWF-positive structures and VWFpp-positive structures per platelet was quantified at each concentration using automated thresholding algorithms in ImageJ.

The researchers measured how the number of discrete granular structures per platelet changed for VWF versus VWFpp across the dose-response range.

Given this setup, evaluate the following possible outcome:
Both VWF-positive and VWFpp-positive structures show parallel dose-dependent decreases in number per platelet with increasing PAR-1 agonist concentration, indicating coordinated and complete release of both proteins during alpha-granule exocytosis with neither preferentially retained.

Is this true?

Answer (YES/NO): NO